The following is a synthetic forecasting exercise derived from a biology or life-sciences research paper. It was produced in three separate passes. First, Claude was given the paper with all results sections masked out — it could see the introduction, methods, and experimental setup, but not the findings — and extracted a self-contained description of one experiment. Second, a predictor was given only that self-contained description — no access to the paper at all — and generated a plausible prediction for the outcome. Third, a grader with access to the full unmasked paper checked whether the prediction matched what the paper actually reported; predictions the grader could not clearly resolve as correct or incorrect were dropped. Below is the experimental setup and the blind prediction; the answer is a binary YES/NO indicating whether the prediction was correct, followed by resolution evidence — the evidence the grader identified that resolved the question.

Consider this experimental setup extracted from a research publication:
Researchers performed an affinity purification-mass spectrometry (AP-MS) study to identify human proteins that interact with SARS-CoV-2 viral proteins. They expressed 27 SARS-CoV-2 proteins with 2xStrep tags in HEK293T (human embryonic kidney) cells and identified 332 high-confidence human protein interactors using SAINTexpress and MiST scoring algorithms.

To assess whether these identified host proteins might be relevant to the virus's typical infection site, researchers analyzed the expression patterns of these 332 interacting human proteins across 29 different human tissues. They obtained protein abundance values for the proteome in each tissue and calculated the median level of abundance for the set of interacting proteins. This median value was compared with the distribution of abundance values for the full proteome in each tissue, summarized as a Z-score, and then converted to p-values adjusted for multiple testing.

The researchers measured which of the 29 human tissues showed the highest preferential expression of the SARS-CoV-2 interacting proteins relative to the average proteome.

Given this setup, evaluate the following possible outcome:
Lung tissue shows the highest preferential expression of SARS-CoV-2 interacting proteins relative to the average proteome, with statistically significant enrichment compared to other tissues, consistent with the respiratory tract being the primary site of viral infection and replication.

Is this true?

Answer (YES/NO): YES